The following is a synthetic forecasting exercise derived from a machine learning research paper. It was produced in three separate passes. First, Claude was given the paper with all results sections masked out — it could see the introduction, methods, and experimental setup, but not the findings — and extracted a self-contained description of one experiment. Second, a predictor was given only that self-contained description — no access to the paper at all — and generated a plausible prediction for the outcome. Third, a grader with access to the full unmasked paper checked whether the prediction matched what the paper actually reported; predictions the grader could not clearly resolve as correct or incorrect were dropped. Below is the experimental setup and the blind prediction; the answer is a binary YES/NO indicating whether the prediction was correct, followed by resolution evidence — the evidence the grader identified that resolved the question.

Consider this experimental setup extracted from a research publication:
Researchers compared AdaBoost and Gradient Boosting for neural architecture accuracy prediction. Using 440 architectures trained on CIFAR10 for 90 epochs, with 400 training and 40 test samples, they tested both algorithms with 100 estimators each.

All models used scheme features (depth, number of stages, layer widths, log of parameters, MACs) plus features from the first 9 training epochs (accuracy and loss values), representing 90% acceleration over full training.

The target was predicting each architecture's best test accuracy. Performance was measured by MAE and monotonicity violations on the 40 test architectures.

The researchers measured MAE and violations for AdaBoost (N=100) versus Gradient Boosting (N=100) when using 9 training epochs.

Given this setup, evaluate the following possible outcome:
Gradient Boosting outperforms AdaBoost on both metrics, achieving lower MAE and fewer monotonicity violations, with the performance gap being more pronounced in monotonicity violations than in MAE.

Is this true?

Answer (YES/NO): NO